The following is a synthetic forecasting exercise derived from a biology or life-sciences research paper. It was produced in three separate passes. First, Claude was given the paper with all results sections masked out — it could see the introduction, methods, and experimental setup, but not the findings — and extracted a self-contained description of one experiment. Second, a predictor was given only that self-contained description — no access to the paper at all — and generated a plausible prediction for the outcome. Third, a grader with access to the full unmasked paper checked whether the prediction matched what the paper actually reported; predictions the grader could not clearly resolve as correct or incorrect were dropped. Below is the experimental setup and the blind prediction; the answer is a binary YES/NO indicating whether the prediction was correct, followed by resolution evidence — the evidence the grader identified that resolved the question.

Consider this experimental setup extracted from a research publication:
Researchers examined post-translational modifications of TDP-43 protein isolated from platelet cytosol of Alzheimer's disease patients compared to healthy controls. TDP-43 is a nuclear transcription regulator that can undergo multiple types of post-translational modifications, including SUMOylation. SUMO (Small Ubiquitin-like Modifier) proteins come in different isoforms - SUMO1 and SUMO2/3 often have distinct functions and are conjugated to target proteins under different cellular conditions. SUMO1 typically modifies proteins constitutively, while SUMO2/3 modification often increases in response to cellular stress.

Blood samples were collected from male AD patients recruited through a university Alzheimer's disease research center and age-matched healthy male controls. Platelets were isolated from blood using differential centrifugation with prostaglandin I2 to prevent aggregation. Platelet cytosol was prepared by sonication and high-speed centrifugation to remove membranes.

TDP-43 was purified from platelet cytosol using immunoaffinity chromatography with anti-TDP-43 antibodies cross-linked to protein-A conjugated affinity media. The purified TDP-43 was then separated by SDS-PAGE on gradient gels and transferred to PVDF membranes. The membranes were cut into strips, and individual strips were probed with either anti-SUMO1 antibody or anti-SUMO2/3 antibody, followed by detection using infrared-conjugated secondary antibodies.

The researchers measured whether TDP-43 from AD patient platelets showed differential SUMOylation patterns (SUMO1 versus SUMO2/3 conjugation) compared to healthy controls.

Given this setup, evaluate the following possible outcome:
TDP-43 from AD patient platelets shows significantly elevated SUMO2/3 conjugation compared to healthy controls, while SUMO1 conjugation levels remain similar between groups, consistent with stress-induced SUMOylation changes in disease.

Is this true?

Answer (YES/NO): NO